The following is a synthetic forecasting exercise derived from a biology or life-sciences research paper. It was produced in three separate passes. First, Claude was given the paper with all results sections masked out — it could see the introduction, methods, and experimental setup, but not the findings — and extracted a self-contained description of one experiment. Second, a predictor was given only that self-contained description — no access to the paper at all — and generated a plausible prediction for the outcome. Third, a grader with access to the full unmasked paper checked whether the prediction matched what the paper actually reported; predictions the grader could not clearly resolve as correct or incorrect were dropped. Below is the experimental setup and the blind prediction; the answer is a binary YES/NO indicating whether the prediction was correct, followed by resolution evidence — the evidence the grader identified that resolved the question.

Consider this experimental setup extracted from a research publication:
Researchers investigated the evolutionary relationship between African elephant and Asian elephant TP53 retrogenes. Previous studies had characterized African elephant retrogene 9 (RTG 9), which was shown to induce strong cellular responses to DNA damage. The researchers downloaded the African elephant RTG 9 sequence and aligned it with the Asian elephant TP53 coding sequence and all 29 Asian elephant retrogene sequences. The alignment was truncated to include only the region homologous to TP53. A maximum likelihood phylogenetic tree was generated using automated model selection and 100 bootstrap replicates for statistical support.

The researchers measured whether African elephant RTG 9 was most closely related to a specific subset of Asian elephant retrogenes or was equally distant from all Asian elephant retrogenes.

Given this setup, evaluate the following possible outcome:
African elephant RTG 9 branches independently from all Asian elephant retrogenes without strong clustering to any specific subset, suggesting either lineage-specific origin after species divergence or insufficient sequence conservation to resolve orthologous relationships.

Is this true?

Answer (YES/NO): NO